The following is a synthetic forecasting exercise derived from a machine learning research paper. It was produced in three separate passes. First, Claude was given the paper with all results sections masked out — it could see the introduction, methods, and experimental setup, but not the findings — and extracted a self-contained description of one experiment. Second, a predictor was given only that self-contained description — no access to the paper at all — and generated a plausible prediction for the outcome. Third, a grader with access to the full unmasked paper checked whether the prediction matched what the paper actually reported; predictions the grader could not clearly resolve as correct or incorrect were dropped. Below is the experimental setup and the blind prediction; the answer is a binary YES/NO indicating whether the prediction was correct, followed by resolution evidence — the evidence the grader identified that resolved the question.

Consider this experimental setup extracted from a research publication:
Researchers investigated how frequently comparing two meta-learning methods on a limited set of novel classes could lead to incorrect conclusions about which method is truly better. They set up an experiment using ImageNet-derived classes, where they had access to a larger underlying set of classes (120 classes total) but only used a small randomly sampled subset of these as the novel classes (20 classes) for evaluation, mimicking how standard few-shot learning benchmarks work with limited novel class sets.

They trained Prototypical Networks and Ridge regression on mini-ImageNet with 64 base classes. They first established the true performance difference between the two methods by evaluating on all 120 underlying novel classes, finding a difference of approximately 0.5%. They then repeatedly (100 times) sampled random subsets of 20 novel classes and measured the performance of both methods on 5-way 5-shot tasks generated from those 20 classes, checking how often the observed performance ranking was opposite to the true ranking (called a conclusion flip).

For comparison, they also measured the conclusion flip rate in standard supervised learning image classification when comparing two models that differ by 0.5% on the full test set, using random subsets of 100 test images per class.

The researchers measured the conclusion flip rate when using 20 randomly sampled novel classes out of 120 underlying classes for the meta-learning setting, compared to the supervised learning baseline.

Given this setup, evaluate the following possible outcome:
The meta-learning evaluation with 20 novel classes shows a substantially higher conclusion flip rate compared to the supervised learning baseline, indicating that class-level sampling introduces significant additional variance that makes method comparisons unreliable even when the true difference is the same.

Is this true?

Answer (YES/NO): YES